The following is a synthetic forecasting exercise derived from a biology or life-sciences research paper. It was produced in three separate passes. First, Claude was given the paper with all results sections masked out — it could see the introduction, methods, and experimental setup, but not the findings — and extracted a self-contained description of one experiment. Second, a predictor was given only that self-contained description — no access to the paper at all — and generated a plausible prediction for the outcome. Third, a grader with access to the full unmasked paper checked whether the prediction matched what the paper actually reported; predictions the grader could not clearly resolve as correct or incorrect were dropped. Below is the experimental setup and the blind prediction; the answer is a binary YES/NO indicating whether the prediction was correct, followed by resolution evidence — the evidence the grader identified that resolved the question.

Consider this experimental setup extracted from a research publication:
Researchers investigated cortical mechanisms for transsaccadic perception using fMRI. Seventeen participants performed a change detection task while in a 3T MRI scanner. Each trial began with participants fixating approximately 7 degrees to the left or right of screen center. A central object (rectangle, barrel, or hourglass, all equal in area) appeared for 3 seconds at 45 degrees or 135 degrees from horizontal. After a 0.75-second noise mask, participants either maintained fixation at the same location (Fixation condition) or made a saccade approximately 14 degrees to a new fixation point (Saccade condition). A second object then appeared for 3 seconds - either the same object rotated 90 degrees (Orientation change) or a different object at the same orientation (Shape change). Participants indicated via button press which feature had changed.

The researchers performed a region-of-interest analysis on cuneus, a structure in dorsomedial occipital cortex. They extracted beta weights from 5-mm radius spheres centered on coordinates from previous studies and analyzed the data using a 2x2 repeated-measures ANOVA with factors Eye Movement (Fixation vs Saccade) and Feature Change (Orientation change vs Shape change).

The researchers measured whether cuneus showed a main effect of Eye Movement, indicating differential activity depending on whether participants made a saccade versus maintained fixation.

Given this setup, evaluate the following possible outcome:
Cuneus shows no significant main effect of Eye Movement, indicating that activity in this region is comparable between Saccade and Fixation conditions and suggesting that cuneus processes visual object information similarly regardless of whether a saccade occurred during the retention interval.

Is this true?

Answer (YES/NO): NO